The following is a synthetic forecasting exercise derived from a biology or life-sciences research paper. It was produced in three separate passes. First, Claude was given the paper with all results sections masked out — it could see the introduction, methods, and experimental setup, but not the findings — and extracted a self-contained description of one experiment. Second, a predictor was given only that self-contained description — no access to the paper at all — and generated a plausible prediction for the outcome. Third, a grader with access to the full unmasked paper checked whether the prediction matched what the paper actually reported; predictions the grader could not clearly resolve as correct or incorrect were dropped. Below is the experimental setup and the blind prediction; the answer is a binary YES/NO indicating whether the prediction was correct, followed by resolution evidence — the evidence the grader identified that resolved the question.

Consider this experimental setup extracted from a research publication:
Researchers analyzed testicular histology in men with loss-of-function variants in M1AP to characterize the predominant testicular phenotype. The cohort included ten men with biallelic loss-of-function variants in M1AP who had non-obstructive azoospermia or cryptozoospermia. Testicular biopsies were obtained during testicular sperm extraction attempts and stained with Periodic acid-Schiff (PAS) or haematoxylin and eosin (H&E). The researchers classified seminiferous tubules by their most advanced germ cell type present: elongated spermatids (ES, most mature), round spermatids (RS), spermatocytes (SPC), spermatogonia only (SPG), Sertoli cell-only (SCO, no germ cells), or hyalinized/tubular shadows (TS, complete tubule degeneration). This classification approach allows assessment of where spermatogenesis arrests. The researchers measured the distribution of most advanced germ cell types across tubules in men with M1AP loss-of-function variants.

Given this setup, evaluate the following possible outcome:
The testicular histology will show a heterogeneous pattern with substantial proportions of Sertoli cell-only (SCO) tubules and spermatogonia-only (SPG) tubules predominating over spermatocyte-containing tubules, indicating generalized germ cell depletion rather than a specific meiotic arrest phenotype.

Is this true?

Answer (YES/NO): NO